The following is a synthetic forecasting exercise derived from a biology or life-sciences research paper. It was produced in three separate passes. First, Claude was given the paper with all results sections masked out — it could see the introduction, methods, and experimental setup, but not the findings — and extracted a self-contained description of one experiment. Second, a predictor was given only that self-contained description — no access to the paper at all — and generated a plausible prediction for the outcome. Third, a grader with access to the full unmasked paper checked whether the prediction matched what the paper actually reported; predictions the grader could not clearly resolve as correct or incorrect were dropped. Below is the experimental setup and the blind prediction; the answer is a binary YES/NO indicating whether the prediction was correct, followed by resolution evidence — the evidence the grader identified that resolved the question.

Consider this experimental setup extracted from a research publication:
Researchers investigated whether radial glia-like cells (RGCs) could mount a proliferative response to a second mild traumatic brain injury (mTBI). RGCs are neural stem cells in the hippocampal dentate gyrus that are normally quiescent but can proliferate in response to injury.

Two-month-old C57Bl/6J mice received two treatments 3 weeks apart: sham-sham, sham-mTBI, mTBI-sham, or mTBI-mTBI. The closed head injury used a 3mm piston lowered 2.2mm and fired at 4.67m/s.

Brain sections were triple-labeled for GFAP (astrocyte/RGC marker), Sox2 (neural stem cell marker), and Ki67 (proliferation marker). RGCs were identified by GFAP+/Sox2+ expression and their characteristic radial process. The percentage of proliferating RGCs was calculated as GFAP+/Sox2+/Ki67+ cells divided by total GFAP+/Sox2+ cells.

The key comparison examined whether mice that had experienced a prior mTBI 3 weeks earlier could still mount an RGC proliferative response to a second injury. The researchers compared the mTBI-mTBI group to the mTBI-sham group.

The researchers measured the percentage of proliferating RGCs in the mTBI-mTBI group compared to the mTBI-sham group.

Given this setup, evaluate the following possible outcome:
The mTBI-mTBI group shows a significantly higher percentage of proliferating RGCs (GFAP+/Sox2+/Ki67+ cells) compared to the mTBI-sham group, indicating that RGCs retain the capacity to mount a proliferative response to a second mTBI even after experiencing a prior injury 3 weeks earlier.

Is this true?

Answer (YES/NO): NO